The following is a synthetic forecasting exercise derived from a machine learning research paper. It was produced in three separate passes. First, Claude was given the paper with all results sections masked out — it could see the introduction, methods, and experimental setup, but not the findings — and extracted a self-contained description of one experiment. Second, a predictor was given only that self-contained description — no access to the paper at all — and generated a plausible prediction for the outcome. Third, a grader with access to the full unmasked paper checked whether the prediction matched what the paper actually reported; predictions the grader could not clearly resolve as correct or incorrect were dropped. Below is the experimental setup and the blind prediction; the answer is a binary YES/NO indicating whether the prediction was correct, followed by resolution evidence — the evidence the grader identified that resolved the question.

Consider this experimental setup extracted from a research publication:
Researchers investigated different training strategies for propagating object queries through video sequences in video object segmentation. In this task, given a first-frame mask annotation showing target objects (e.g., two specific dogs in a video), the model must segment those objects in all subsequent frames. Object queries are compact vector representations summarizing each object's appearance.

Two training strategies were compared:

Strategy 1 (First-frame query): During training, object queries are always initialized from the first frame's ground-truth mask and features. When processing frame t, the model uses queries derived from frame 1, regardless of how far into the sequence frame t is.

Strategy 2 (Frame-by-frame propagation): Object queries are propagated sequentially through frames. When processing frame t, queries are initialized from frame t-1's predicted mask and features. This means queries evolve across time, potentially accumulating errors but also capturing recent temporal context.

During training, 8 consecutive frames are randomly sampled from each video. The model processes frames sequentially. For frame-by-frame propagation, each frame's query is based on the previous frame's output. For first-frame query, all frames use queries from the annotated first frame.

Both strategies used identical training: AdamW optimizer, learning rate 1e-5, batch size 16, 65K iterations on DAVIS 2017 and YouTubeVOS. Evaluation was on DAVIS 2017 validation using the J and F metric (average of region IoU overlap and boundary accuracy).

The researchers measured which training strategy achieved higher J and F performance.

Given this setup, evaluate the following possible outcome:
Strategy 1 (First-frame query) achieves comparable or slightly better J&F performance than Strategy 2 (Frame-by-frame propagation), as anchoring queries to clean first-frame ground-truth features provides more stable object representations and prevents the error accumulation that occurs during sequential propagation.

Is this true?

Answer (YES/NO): NO